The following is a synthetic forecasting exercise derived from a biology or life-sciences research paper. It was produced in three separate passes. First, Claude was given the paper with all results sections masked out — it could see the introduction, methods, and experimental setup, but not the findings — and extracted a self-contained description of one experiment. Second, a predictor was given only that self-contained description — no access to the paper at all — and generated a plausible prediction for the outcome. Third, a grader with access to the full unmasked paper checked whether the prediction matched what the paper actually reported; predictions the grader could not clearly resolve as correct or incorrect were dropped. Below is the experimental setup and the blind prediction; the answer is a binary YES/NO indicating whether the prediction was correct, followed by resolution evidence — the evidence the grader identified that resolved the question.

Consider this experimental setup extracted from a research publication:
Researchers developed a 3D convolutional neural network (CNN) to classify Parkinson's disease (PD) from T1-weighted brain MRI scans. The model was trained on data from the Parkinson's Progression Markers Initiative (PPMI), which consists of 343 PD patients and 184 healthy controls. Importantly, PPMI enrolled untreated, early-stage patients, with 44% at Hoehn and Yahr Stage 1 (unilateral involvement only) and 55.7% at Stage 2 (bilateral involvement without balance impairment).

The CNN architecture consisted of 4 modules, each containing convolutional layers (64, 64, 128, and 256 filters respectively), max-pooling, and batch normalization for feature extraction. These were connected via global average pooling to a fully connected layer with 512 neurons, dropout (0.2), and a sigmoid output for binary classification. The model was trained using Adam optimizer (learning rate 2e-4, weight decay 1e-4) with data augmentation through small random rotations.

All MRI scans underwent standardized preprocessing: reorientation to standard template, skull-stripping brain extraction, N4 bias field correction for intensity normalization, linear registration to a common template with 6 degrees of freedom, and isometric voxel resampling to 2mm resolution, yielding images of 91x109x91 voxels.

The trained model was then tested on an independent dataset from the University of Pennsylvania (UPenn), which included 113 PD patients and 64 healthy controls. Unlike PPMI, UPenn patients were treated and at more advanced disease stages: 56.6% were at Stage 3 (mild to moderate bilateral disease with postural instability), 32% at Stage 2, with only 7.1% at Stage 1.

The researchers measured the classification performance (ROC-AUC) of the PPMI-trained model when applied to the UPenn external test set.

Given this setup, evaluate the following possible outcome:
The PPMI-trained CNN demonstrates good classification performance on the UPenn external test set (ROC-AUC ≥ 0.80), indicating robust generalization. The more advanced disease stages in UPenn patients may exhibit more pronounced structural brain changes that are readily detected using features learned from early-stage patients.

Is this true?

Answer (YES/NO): NO